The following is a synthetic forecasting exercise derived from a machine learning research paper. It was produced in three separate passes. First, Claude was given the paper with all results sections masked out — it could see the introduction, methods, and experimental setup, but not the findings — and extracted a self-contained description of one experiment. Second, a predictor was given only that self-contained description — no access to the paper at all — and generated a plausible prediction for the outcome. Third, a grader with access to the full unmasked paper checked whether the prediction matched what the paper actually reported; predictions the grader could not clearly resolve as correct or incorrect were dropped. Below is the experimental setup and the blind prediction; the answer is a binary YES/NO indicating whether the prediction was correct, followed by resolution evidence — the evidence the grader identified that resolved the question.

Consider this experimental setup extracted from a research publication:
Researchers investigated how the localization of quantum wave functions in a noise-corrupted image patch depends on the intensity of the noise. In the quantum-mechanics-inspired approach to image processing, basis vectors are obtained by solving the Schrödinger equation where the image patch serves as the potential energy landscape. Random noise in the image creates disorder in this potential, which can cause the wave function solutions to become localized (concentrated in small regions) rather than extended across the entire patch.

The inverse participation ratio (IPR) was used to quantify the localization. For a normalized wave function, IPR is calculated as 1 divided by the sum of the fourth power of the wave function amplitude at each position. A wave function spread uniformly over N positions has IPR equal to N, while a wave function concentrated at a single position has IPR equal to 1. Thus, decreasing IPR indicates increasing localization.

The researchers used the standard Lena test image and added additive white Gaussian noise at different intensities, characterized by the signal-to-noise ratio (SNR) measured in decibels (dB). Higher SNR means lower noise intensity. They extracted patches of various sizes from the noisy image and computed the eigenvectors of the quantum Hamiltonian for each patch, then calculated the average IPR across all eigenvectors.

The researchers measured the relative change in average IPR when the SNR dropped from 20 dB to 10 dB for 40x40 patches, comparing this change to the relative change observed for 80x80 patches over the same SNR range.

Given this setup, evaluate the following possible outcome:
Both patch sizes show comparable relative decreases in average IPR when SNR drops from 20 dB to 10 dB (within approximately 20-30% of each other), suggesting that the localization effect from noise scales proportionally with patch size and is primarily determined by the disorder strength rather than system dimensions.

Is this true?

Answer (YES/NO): NO